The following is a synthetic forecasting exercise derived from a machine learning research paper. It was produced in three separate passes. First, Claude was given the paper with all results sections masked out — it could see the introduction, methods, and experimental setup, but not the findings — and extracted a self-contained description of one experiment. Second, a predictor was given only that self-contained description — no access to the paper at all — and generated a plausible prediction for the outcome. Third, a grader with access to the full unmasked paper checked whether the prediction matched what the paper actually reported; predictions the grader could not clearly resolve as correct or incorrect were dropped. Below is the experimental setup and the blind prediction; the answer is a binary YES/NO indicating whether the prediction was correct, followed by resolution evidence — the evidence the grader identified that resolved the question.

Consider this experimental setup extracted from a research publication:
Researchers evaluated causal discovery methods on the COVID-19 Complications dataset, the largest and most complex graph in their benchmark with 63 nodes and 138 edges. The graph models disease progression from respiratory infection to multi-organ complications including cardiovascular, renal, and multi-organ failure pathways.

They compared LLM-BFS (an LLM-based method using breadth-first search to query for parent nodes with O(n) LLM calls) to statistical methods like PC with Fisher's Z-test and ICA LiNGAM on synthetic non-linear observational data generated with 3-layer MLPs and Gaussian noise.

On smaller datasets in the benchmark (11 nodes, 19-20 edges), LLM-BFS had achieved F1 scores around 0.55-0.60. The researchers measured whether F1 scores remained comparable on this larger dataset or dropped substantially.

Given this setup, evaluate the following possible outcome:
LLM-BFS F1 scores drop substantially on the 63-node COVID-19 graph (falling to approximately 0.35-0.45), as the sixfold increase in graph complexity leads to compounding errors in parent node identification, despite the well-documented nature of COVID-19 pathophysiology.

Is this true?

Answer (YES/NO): NO